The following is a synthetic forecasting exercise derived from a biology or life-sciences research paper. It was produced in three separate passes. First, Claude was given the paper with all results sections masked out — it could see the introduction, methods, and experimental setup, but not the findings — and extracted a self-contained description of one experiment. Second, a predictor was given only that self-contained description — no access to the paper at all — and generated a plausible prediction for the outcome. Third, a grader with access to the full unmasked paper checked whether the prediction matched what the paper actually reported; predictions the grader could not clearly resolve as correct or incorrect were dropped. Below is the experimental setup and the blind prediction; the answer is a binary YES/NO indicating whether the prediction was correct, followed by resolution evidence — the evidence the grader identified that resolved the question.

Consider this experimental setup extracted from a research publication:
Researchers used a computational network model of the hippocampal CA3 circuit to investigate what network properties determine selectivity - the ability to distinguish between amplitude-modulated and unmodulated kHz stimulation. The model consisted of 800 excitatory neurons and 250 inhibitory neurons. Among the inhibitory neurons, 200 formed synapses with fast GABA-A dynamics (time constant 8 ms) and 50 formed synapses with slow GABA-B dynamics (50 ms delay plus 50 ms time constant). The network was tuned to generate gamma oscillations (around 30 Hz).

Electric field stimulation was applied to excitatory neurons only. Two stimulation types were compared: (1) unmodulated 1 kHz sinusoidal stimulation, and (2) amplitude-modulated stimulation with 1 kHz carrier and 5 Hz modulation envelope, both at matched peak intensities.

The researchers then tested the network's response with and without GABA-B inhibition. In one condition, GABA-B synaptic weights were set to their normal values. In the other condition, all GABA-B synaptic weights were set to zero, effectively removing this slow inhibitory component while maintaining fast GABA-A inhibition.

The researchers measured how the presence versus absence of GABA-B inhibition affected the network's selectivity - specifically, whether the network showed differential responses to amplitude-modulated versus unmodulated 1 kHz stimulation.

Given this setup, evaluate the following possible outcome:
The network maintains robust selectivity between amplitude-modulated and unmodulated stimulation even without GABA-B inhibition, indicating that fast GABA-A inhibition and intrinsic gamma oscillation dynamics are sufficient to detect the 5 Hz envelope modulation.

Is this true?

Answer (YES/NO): NO